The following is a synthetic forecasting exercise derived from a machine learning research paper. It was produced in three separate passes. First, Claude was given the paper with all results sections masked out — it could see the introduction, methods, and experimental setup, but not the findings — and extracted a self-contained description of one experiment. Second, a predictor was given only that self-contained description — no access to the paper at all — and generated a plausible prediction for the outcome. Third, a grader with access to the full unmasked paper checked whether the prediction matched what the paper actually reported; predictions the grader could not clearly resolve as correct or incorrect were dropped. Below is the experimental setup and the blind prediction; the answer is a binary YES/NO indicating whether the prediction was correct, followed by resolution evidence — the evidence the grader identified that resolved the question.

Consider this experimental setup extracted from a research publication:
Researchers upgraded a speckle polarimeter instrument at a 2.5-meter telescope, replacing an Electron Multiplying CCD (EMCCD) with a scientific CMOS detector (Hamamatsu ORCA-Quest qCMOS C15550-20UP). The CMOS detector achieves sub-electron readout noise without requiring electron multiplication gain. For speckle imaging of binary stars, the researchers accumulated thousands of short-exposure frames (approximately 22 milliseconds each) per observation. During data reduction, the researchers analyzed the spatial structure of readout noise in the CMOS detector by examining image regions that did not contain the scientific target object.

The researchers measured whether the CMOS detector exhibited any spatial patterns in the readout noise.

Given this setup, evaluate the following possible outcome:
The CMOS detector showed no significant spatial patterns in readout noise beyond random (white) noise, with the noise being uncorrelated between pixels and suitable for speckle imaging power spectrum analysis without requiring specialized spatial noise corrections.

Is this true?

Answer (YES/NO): NO